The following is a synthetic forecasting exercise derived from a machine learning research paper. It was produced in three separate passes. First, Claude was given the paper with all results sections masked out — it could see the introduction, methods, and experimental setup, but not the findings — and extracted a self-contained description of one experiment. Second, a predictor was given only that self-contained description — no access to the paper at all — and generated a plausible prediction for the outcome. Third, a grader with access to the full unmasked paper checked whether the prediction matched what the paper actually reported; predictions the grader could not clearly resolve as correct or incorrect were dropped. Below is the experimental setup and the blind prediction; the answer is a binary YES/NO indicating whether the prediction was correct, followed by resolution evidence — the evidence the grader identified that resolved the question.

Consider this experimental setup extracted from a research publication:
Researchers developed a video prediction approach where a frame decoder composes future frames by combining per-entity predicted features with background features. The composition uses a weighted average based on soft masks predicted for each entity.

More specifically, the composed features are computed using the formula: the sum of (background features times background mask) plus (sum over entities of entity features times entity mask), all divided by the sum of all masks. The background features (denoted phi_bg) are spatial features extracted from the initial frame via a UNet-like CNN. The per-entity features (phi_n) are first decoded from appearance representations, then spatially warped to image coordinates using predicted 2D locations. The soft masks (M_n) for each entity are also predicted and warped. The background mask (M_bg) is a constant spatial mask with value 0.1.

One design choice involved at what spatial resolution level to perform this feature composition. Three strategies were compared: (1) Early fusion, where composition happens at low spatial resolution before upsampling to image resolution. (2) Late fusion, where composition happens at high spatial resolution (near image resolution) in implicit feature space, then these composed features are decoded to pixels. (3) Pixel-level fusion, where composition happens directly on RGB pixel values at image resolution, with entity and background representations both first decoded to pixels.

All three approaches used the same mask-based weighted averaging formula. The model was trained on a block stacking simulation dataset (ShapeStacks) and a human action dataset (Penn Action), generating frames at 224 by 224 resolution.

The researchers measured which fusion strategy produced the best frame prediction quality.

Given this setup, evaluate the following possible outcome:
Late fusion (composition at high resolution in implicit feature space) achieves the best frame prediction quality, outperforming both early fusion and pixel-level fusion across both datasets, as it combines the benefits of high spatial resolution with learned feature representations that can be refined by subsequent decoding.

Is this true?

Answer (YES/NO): NO